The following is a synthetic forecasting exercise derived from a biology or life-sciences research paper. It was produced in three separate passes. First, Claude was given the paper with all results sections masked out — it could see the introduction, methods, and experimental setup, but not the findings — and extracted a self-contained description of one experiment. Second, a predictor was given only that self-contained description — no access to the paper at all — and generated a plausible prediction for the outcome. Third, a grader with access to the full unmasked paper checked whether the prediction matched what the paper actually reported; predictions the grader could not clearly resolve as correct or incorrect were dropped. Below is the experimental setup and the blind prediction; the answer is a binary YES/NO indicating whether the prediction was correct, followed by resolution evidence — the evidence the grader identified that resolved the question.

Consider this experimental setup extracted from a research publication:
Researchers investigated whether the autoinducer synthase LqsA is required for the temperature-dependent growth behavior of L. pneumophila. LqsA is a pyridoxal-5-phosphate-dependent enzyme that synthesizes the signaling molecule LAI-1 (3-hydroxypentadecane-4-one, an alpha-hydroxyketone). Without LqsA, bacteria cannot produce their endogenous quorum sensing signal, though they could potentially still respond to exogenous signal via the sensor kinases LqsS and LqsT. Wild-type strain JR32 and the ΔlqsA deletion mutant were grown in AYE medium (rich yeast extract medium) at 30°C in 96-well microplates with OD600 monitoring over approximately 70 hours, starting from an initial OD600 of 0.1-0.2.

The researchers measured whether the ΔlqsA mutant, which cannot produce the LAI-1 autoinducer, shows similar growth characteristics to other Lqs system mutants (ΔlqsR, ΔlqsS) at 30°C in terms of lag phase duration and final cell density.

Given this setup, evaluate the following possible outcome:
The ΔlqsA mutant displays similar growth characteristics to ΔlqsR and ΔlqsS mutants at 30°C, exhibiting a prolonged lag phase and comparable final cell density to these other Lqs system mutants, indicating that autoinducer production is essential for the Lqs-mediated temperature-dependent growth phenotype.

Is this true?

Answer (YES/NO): NO